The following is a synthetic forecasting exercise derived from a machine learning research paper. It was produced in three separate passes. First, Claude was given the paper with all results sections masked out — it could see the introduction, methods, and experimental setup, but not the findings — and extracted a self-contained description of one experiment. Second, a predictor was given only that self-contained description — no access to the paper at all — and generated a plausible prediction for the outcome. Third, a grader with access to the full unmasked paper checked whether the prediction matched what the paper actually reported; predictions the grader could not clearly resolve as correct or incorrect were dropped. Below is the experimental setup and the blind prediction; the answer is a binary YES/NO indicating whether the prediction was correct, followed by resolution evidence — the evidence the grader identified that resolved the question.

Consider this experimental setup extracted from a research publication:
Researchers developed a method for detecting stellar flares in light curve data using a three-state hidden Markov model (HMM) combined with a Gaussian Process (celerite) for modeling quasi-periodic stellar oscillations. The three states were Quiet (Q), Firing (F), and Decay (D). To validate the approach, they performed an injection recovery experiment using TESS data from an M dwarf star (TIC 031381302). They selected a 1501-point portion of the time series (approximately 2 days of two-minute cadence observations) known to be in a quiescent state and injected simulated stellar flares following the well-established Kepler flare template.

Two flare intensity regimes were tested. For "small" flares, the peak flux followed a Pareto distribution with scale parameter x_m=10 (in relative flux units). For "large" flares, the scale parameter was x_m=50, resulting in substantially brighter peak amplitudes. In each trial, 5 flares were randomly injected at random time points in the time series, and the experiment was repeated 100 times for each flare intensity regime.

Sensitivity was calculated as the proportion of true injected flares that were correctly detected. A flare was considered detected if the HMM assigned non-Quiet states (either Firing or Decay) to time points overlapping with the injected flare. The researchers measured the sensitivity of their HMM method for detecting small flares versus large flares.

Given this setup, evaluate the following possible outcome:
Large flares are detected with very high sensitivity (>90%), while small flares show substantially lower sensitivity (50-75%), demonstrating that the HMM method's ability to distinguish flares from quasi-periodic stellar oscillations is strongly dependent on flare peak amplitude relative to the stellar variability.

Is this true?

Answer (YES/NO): NO